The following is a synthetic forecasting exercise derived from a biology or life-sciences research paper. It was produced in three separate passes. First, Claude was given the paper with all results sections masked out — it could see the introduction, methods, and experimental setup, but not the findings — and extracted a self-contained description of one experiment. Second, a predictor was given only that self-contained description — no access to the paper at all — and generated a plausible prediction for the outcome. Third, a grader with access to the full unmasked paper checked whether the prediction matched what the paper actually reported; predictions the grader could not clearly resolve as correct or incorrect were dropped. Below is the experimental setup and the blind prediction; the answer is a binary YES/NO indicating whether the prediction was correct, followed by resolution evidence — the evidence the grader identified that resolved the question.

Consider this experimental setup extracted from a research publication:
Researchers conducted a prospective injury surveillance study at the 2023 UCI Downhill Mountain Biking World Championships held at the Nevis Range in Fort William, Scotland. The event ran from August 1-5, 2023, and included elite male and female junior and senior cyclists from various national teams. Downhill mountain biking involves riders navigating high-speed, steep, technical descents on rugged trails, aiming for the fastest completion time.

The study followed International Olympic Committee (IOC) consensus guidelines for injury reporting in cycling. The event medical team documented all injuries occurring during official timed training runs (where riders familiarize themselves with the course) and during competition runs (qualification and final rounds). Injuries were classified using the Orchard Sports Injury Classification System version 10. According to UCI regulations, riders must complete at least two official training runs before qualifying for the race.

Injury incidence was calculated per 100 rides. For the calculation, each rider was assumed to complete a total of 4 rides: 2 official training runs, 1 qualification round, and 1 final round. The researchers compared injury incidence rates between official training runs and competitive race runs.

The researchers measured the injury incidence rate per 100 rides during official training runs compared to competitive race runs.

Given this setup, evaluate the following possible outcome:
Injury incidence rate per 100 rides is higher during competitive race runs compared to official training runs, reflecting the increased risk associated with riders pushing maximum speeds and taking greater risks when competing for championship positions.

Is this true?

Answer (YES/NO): NO